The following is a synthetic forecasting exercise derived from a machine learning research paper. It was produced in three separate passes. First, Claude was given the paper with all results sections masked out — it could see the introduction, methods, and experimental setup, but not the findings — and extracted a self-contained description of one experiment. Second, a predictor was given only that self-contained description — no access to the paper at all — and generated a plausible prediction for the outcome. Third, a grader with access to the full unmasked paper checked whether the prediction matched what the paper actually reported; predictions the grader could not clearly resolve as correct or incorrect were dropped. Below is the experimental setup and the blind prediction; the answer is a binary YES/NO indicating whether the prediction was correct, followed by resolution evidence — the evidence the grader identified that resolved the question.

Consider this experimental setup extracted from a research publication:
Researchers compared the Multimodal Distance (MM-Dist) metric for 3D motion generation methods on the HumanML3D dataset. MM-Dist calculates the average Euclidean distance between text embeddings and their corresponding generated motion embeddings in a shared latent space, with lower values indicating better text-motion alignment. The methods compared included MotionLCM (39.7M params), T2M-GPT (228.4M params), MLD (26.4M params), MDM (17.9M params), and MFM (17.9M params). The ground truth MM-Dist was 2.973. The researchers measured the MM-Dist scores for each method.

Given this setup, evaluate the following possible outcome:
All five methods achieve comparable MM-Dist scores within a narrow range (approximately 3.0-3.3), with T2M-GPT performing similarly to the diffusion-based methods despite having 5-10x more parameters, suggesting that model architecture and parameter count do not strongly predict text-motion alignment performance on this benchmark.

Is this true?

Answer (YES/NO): NO